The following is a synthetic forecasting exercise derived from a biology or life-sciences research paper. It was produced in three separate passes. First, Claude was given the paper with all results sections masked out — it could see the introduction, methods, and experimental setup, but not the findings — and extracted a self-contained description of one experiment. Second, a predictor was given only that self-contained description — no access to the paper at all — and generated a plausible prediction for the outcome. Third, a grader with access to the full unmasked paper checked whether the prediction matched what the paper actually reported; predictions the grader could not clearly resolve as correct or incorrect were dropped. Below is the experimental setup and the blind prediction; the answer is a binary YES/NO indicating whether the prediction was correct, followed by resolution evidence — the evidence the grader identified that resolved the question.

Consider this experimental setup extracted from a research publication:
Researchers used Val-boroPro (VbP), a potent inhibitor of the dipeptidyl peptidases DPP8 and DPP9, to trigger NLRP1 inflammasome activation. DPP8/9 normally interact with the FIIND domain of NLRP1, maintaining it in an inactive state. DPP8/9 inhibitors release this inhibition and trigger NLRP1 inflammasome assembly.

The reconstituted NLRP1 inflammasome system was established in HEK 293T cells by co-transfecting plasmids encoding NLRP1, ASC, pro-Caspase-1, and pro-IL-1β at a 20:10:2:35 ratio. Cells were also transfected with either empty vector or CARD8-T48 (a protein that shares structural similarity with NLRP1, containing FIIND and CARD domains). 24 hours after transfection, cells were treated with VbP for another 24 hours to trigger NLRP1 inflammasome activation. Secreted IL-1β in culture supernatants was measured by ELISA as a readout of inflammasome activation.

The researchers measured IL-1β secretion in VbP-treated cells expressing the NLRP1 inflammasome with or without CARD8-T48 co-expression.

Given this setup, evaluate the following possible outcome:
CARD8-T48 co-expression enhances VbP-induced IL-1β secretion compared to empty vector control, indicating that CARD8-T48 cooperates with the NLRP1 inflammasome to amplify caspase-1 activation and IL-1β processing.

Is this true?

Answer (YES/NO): NO